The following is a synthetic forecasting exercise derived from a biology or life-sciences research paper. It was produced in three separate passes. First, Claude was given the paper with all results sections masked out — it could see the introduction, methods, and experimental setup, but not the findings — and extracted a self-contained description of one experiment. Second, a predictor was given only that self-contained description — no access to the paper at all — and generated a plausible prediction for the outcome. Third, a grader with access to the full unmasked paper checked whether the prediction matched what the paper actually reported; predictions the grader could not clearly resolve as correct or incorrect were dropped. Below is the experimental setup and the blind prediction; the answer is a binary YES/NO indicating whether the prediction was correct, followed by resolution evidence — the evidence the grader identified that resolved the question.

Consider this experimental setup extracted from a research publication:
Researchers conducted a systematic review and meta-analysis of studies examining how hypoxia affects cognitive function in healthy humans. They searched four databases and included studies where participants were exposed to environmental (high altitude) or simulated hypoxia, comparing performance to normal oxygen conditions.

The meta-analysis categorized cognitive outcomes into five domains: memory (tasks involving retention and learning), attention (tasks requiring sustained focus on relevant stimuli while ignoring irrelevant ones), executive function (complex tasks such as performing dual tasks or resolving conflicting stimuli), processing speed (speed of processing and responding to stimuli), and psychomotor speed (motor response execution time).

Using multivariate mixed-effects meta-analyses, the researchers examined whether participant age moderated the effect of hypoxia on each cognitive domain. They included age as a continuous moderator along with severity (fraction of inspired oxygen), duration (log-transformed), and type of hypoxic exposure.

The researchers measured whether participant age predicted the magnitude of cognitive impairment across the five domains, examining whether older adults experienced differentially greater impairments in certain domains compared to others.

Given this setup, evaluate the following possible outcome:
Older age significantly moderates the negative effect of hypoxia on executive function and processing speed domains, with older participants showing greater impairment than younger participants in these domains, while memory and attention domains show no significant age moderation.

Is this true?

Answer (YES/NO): NO